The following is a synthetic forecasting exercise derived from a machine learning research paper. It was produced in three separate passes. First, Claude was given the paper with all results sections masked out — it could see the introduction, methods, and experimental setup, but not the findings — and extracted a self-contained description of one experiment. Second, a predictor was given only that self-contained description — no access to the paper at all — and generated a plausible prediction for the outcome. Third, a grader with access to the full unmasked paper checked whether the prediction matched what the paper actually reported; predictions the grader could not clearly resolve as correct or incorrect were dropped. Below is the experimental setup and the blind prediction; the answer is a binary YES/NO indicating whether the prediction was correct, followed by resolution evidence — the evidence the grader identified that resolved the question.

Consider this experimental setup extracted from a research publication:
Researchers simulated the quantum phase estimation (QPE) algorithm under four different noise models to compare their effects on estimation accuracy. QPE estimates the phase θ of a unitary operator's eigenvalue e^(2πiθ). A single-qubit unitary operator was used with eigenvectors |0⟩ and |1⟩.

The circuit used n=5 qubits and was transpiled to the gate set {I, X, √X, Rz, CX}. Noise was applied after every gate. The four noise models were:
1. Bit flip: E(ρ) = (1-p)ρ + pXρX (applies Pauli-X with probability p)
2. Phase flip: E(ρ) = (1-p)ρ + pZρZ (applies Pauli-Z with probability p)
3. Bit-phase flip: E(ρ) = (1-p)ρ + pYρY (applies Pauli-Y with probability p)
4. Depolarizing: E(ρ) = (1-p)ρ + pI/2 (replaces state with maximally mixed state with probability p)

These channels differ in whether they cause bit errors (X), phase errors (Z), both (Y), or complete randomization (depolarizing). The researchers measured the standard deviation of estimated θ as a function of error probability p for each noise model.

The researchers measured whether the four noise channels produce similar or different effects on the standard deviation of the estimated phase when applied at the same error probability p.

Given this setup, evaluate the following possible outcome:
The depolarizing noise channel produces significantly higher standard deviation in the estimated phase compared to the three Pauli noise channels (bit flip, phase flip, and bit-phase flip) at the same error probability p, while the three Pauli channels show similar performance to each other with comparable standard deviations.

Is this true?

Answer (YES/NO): NO